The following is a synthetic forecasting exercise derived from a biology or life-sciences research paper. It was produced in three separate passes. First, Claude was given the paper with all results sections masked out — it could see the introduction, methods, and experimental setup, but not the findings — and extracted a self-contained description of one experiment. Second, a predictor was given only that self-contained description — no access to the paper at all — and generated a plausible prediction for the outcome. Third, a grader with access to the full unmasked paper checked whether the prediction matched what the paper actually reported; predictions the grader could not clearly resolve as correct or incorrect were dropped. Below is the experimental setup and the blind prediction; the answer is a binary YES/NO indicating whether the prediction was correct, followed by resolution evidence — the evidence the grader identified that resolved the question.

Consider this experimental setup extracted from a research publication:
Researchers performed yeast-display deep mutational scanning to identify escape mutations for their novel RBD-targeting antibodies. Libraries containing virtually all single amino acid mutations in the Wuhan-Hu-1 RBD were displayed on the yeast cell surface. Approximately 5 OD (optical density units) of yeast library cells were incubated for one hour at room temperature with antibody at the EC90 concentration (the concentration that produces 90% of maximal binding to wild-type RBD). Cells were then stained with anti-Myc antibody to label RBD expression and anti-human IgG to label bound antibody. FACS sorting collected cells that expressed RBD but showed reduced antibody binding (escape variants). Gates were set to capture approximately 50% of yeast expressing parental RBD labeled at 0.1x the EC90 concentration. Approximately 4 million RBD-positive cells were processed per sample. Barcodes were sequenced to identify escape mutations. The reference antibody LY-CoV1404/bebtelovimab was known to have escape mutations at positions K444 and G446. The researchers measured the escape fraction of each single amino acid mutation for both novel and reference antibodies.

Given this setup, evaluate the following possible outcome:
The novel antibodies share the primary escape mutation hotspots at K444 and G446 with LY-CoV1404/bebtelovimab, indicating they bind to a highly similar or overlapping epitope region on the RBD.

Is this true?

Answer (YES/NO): NO